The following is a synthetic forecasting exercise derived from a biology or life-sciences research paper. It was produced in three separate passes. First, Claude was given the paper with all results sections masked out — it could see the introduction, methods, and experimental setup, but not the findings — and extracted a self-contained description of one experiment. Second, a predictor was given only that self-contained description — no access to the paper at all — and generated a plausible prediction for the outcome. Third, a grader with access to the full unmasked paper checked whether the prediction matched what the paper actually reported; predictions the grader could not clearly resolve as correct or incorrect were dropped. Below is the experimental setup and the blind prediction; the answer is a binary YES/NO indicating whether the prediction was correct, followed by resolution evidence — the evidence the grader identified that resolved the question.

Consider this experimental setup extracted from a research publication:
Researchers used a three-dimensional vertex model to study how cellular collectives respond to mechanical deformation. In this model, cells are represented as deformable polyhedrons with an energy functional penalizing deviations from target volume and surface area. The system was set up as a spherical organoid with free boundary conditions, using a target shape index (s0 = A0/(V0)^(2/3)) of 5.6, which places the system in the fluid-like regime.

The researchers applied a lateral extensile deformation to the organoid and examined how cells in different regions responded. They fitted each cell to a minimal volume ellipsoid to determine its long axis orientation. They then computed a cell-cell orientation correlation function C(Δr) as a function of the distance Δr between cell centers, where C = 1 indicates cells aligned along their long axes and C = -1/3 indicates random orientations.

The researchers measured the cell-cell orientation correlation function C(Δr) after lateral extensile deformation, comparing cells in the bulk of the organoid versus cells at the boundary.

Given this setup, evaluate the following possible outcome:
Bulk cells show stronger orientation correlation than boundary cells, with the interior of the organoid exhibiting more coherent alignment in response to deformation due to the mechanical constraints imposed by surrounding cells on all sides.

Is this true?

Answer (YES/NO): NO